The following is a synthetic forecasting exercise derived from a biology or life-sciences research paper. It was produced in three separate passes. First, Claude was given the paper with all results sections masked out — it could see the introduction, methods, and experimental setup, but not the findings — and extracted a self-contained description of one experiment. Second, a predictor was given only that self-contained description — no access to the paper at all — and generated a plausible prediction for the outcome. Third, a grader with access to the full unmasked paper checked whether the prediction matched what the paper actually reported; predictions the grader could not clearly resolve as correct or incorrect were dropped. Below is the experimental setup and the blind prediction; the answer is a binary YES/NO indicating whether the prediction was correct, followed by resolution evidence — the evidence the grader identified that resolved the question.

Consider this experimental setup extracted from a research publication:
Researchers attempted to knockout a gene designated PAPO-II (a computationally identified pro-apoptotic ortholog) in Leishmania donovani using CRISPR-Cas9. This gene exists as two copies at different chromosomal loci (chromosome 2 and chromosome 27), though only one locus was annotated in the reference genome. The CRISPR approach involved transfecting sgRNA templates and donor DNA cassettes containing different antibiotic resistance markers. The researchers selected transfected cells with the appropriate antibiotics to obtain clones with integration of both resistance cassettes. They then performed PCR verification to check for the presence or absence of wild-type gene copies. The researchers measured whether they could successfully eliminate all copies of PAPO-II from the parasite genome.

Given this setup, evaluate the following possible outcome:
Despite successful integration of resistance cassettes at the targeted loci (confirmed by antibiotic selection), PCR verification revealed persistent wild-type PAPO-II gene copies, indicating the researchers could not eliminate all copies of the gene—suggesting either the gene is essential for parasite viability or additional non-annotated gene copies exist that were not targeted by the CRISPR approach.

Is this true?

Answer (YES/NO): YES